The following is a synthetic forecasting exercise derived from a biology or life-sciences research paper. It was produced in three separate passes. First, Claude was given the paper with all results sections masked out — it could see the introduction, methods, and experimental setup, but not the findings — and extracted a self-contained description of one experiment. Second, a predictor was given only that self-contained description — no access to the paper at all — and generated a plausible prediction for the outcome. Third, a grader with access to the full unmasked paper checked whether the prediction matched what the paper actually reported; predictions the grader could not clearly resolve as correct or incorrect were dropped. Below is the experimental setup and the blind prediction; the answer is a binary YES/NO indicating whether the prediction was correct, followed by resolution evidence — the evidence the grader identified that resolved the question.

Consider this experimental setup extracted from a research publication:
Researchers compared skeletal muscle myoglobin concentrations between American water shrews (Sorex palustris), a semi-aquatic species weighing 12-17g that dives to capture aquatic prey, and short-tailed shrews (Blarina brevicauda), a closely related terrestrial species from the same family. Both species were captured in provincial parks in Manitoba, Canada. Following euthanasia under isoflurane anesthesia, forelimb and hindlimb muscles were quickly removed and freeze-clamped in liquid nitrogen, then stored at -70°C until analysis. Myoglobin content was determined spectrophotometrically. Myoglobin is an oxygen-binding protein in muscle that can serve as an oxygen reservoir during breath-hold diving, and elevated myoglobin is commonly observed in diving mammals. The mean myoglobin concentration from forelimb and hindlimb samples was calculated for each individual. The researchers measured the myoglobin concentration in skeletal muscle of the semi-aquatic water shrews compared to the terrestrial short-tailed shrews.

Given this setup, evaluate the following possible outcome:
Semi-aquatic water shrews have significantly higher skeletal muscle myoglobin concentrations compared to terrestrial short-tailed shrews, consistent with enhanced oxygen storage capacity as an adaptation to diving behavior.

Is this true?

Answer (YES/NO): YES